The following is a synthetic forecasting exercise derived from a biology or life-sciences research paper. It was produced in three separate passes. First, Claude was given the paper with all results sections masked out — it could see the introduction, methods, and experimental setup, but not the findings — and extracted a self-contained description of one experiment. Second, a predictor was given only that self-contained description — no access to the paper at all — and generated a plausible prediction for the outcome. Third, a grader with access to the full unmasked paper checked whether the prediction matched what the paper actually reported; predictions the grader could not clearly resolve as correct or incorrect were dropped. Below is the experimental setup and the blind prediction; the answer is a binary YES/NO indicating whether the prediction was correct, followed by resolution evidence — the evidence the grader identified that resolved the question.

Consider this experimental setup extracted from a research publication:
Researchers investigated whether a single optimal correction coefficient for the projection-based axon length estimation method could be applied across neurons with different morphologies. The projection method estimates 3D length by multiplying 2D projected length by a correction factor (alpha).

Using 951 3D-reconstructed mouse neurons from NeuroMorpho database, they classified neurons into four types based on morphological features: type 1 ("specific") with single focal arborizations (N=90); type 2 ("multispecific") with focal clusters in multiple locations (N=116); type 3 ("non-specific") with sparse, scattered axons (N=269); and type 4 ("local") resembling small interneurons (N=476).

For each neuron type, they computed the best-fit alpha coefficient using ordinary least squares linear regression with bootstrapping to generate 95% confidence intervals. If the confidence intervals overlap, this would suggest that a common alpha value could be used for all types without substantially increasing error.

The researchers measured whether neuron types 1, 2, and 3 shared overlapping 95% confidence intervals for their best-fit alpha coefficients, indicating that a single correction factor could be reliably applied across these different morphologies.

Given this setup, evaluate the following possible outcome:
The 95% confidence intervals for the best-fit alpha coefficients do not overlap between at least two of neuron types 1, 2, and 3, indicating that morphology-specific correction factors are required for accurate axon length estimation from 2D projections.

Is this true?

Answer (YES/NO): NO